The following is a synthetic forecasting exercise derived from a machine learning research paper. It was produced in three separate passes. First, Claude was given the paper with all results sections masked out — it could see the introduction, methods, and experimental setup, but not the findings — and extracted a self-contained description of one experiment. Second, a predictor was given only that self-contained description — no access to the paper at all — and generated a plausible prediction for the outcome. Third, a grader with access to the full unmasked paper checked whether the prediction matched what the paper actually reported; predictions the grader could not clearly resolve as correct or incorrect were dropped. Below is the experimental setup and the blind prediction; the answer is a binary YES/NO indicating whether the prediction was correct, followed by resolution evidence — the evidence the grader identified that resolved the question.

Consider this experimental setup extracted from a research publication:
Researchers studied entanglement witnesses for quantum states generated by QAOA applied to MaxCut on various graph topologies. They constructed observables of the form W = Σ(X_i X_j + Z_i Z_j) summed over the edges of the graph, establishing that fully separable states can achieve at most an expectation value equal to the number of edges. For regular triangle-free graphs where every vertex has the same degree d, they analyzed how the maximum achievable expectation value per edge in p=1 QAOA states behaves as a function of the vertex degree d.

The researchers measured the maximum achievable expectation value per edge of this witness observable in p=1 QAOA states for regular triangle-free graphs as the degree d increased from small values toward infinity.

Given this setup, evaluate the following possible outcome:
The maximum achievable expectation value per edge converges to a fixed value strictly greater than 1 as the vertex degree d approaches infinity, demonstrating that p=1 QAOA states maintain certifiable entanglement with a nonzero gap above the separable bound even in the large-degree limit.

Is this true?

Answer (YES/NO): NO